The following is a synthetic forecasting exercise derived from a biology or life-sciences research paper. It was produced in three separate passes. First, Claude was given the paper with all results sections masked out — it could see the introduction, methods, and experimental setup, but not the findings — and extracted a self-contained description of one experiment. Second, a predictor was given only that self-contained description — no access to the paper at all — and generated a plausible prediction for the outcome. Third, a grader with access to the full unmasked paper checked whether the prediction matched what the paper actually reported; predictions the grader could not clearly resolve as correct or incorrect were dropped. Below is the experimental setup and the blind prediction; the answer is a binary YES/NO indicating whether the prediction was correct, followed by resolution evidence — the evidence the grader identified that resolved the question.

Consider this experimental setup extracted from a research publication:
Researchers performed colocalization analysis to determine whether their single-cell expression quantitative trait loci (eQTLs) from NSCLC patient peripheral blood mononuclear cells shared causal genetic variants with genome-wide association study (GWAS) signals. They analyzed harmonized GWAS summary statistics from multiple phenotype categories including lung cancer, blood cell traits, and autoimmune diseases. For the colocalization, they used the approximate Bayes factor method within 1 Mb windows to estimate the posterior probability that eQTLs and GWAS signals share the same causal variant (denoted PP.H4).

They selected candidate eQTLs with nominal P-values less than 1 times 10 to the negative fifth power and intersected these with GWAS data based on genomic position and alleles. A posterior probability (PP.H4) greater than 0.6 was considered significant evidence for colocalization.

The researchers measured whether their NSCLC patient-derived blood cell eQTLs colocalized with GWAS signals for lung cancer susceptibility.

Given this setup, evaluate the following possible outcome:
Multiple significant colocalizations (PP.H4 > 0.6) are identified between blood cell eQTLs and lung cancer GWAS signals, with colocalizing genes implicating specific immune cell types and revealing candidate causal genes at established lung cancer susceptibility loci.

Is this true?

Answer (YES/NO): NO